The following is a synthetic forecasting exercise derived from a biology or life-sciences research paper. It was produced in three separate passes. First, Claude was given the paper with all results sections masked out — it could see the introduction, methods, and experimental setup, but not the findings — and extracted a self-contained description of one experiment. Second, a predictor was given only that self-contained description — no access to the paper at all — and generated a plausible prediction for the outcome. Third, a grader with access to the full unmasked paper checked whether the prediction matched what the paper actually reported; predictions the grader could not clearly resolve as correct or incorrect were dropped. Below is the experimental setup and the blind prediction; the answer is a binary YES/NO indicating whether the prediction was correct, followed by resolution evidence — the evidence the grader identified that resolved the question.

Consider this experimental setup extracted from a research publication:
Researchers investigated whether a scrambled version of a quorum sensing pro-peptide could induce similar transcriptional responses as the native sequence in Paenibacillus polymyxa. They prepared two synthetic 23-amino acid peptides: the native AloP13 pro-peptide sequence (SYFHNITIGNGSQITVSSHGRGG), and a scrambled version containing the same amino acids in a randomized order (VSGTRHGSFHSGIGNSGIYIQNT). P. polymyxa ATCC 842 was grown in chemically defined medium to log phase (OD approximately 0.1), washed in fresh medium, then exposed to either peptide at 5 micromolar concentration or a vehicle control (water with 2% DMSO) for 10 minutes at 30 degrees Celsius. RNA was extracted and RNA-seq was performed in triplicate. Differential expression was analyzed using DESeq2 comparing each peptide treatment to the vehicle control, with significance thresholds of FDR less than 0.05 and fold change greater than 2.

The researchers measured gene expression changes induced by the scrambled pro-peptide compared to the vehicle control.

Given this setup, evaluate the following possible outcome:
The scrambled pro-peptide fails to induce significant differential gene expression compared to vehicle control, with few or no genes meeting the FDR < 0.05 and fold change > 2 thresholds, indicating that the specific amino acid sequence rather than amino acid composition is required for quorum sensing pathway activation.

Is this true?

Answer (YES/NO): YES